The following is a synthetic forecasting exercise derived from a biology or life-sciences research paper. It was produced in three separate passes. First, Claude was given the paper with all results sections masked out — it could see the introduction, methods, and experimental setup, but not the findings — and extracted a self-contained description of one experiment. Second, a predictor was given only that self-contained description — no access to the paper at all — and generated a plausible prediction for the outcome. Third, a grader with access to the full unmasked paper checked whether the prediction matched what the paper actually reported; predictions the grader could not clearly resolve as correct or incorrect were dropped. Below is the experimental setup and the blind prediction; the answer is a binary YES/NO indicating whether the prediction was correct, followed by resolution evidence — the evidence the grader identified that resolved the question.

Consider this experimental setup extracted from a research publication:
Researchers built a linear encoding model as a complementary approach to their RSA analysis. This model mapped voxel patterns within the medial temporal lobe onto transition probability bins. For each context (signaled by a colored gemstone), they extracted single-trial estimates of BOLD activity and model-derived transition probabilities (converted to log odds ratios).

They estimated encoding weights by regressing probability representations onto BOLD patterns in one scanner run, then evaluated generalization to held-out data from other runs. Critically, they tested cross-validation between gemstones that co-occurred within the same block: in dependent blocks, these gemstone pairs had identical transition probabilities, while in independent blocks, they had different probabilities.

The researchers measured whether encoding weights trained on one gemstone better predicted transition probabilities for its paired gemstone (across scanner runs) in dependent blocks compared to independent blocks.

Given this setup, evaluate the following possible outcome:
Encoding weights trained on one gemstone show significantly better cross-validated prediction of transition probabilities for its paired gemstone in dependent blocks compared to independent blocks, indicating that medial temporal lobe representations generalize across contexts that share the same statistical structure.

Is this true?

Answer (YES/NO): YES